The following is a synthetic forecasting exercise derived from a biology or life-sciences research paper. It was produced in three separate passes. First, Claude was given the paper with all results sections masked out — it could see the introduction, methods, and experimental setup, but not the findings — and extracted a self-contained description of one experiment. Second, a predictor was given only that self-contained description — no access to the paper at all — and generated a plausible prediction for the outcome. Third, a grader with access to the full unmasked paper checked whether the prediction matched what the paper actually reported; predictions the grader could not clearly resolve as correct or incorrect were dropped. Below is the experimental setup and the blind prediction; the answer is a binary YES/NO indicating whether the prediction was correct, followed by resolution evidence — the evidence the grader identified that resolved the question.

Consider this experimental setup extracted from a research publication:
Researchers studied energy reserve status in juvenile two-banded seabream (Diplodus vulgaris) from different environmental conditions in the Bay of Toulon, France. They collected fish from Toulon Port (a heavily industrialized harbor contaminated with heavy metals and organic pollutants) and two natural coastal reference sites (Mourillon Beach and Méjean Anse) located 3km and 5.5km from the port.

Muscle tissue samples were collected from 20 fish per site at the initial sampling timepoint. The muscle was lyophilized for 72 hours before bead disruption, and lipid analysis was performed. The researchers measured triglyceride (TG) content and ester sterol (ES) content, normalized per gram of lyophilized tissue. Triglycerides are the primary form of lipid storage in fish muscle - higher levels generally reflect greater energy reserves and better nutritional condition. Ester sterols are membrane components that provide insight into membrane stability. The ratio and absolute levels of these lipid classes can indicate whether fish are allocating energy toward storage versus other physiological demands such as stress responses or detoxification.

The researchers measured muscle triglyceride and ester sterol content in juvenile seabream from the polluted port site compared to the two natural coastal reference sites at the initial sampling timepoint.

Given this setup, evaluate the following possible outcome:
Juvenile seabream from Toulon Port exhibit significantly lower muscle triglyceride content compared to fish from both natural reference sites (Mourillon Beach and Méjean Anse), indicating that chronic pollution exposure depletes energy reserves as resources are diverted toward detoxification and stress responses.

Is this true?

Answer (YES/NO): NO